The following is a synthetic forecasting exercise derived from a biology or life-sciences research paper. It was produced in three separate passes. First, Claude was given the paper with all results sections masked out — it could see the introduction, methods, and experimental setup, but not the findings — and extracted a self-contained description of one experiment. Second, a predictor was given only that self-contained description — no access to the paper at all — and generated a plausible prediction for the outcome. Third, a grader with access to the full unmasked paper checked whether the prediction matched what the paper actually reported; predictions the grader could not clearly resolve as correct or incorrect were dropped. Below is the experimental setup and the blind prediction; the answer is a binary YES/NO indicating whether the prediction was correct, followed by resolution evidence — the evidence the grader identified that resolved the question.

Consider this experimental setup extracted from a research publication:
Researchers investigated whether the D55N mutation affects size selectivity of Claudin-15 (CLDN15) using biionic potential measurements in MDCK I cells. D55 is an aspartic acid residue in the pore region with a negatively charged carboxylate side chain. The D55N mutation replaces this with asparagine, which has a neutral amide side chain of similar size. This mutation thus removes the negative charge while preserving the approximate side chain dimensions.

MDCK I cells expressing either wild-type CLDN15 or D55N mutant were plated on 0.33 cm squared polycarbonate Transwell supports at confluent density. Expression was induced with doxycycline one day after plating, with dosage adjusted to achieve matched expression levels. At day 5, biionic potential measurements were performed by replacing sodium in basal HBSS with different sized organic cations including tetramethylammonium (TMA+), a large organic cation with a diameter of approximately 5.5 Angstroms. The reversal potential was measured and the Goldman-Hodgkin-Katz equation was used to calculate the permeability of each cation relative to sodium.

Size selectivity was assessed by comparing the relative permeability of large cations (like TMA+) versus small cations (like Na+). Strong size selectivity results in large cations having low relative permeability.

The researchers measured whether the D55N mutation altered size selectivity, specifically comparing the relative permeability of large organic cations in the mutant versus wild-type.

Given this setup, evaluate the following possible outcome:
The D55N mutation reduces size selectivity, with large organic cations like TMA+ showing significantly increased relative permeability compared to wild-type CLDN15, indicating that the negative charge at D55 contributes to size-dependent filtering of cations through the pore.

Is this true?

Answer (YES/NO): NO